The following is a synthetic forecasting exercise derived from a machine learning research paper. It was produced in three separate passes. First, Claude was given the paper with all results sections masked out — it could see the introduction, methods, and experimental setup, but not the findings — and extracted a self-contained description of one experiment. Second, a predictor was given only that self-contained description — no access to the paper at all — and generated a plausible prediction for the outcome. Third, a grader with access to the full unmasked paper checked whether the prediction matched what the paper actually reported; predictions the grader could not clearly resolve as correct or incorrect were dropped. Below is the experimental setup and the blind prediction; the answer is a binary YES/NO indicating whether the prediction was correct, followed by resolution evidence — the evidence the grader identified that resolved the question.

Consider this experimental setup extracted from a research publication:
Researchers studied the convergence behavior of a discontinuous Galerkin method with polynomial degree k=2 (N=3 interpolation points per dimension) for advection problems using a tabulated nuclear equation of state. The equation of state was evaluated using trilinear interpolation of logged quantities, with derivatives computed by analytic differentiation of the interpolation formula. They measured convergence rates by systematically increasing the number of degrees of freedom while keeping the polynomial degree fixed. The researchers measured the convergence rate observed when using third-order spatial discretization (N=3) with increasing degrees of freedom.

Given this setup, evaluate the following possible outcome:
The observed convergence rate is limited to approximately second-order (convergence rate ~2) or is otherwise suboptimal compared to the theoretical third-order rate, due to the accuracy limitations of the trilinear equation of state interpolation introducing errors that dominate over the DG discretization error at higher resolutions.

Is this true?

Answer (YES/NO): YES